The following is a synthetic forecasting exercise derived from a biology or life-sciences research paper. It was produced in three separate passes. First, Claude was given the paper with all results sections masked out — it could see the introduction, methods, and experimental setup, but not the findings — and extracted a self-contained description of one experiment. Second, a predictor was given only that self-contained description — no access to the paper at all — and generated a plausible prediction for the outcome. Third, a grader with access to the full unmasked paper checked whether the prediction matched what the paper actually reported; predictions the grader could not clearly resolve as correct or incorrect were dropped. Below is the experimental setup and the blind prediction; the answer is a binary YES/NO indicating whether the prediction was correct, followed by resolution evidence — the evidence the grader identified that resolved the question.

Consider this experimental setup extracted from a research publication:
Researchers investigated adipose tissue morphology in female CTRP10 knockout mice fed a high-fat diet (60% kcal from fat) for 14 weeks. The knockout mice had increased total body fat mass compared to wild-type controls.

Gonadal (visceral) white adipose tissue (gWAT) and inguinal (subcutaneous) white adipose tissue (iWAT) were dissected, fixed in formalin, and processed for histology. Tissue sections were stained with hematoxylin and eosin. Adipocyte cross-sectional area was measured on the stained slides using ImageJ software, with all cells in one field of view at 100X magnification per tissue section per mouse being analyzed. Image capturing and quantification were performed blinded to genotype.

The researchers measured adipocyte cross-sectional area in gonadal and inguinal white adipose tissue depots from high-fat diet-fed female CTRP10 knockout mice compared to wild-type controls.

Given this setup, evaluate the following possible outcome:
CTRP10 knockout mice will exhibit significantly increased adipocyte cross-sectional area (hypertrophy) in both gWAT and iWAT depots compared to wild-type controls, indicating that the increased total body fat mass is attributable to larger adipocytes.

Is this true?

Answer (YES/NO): NO